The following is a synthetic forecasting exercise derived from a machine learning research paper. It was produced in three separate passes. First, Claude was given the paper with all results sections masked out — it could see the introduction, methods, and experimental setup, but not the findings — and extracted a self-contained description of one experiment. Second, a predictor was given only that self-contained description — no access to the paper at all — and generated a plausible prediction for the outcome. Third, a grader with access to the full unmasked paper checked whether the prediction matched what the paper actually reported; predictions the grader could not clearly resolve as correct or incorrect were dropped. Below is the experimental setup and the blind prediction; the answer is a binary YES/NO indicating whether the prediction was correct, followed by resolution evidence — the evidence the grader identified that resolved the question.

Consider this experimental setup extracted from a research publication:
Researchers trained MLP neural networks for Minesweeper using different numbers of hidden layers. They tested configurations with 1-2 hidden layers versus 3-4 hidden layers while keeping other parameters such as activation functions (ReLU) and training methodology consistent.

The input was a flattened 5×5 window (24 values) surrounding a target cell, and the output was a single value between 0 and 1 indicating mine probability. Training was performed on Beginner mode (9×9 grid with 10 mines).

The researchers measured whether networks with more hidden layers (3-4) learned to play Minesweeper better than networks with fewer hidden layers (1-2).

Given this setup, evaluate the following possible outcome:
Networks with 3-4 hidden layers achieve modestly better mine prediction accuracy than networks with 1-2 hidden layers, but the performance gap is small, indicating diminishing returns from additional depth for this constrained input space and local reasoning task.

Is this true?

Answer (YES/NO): NO